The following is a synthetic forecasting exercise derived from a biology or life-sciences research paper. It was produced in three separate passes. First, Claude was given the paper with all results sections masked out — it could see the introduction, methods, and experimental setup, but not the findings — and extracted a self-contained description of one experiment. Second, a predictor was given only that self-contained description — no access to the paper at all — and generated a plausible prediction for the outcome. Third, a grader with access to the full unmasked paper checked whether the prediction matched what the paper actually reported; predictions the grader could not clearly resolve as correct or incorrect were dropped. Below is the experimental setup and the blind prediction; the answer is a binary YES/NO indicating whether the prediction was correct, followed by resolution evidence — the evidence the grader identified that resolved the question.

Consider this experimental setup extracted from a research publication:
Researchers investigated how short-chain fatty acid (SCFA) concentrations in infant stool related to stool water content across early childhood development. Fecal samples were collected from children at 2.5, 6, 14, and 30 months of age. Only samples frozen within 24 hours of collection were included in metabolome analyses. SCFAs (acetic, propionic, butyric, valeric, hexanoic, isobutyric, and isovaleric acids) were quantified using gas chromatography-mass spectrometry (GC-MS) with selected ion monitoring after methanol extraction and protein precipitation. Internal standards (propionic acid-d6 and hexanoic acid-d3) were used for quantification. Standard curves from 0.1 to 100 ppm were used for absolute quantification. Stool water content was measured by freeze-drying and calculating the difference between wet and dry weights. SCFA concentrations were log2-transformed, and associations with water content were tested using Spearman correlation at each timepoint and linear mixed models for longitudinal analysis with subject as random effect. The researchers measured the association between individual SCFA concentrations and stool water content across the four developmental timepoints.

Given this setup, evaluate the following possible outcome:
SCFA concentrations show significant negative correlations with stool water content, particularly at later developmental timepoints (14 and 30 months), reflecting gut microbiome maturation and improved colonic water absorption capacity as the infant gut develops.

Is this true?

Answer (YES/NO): NO